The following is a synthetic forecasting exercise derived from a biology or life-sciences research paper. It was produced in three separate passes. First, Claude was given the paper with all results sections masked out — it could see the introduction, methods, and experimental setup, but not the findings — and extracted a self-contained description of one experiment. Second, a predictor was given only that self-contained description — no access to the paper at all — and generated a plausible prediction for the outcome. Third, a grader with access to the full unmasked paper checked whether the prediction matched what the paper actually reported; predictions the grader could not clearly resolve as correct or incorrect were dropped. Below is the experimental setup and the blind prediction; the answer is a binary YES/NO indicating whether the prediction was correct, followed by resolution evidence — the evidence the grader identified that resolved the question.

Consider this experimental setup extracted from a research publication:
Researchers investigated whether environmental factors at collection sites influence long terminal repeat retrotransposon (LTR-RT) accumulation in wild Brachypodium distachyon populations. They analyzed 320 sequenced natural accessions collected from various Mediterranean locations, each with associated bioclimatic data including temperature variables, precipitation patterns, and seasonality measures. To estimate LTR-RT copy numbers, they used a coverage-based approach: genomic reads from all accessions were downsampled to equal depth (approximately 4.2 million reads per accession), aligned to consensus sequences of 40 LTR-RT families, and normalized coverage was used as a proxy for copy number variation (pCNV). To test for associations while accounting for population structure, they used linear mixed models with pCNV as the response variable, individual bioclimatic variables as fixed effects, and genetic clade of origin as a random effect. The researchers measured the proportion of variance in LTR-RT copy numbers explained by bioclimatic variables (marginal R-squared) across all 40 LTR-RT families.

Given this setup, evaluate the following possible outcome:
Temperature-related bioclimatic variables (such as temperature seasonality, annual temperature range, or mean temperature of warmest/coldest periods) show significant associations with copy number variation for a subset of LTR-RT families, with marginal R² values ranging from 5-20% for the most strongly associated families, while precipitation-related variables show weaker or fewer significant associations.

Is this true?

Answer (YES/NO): NO